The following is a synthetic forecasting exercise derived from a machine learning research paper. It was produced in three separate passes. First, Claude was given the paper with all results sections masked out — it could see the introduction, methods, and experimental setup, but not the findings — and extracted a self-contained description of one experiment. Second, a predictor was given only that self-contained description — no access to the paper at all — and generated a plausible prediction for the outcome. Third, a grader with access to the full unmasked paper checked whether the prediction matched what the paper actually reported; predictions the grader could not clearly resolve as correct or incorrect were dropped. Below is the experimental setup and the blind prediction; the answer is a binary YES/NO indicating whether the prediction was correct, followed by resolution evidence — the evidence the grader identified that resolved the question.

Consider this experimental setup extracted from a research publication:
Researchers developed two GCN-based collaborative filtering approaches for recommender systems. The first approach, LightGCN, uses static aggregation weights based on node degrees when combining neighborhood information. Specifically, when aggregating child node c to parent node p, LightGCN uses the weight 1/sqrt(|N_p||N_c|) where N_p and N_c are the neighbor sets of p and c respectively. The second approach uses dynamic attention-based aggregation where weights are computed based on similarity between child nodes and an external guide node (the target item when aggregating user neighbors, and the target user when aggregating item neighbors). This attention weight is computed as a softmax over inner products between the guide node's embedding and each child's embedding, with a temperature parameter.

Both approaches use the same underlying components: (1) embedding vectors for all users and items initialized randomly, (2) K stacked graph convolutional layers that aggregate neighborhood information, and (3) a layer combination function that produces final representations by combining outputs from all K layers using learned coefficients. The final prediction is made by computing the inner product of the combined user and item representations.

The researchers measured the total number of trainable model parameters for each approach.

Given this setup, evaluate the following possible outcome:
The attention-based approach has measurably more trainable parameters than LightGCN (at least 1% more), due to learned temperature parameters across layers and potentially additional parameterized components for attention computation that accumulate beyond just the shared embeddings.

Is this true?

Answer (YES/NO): NO